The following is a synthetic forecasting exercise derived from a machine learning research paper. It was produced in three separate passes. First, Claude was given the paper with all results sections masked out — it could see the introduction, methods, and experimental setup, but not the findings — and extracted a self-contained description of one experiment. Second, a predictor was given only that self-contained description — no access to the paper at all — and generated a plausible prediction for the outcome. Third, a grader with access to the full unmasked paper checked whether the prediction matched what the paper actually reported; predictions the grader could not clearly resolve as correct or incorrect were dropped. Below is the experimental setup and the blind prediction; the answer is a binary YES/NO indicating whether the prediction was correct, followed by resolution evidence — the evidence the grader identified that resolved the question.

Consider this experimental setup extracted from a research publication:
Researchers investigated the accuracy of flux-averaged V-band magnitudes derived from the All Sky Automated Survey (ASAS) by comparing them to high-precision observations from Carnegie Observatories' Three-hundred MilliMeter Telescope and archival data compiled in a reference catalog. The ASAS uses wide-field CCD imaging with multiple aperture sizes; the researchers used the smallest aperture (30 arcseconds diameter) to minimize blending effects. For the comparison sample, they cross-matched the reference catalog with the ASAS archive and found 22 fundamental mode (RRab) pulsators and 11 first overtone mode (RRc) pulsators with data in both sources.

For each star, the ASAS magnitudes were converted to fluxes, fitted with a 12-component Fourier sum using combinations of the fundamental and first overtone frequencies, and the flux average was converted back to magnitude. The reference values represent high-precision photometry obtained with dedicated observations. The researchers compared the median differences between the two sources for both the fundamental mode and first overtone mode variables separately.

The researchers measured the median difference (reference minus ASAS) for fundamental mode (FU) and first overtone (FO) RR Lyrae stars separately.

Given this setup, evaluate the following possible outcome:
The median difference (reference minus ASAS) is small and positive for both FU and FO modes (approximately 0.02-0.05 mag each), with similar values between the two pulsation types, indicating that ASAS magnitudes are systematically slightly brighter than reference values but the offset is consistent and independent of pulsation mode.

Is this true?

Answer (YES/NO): NO